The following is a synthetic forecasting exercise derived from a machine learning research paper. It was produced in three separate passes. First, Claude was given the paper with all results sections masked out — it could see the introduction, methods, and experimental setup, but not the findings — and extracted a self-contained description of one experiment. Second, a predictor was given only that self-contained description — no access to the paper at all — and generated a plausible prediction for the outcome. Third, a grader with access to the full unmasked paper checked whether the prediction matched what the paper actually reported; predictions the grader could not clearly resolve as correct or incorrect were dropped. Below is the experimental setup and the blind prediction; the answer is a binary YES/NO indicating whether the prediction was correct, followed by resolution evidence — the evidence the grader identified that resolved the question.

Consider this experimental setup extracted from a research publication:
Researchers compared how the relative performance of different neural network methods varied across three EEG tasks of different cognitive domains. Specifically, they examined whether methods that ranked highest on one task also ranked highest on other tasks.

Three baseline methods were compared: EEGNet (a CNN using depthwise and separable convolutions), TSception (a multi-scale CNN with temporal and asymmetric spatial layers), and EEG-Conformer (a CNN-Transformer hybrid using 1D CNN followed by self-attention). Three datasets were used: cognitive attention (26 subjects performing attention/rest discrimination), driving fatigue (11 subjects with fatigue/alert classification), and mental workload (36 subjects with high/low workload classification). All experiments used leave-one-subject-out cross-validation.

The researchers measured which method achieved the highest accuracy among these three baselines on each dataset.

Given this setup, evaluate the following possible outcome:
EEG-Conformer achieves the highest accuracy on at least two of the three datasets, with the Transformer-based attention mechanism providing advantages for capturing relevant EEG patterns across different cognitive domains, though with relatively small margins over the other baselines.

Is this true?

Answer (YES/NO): YES